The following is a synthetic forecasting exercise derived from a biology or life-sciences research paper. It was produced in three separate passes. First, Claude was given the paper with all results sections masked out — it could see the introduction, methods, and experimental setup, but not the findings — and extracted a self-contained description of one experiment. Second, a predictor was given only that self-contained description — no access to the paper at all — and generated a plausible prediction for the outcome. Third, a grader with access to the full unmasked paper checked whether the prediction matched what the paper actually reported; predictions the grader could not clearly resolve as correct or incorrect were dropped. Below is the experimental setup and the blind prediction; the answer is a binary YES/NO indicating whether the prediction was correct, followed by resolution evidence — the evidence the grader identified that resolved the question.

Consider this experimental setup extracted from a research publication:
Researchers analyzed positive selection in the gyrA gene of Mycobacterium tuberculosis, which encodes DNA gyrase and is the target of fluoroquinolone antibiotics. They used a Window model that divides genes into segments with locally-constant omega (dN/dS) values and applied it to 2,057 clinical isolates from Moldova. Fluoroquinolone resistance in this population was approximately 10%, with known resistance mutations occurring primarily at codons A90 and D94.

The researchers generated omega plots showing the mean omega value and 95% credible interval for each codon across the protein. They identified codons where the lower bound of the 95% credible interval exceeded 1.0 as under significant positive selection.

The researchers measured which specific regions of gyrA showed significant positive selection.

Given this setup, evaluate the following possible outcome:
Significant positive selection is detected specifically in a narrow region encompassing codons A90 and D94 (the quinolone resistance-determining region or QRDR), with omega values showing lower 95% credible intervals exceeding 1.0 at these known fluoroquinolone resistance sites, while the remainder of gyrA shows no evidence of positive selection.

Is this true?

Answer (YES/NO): NO